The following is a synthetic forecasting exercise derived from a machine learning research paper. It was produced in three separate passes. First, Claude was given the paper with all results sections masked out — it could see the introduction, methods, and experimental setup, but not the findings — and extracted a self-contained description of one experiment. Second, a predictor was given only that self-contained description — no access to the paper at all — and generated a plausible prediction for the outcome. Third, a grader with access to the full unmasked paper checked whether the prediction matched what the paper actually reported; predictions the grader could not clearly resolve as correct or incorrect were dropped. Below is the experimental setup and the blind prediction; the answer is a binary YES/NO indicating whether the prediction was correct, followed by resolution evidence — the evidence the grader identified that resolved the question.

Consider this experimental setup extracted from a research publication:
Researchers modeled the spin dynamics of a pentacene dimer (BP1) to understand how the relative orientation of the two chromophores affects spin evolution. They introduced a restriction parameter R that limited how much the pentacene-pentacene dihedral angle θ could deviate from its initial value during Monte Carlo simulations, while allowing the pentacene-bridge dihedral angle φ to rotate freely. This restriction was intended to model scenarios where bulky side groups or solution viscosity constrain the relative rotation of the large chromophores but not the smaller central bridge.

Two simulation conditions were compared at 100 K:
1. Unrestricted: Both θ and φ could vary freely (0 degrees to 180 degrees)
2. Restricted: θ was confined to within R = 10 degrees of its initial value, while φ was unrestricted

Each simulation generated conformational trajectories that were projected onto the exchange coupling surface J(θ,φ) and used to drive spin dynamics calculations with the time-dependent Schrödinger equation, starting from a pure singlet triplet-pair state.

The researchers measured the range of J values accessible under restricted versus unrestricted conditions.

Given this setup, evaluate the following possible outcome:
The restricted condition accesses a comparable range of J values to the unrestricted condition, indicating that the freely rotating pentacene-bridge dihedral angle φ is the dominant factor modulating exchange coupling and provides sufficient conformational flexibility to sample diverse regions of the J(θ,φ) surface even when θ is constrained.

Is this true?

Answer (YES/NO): NO